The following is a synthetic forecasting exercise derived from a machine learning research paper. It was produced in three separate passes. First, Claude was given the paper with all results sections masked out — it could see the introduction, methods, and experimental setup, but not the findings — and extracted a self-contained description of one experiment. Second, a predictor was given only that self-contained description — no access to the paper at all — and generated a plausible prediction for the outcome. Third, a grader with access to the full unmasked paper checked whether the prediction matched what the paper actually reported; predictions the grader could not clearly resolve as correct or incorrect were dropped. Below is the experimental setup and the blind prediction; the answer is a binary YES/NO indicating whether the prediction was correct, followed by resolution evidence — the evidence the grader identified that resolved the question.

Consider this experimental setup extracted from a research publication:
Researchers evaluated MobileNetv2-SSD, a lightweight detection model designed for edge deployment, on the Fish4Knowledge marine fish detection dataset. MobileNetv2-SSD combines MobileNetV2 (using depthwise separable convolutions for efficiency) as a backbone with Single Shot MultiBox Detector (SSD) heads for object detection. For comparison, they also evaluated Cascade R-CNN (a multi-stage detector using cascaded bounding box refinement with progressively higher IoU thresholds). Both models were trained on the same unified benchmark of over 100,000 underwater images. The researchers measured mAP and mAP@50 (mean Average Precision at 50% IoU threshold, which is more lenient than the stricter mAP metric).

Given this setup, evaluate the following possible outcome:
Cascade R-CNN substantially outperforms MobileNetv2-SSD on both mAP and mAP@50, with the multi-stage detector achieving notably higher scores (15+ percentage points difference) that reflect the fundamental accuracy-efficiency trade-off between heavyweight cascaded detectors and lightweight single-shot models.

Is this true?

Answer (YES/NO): YES